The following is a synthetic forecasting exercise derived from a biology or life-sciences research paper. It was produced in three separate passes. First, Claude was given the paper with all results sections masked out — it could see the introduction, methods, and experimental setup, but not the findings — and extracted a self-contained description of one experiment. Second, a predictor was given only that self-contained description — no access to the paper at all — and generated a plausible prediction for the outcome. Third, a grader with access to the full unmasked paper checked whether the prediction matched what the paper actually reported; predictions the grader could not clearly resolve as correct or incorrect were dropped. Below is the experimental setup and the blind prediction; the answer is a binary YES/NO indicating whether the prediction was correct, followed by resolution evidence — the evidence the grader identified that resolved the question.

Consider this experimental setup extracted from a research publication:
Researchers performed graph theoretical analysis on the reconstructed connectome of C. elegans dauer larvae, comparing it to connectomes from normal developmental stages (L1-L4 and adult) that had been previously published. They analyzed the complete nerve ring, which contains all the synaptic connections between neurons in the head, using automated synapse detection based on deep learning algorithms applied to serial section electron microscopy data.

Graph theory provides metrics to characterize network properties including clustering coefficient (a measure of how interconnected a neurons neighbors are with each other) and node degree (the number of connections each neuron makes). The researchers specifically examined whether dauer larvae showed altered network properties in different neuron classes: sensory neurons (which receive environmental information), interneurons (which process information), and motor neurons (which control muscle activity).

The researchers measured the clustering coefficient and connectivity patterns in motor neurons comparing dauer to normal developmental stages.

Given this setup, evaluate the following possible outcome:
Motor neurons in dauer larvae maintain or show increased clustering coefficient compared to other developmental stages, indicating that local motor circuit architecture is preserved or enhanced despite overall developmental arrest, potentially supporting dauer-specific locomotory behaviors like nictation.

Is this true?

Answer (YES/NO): YES